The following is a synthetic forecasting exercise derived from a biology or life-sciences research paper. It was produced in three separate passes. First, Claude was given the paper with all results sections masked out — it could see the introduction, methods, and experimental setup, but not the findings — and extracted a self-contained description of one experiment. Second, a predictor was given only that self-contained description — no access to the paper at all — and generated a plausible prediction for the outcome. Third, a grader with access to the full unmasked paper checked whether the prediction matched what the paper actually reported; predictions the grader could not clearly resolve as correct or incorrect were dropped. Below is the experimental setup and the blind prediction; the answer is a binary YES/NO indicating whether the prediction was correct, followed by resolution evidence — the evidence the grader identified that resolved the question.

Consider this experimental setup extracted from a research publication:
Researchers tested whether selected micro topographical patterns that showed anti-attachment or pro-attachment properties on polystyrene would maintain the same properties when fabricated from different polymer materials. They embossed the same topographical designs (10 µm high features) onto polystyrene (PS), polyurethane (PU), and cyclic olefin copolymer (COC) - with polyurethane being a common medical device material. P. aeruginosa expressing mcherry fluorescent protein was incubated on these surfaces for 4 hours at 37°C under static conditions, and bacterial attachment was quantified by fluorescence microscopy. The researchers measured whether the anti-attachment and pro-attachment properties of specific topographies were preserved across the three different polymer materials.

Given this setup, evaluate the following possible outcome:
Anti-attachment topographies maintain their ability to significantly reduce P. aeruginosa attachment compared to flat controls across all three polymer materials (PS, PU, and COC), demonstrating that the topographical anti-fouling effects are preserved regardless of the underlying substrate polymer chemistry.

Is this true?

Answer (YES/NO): YES